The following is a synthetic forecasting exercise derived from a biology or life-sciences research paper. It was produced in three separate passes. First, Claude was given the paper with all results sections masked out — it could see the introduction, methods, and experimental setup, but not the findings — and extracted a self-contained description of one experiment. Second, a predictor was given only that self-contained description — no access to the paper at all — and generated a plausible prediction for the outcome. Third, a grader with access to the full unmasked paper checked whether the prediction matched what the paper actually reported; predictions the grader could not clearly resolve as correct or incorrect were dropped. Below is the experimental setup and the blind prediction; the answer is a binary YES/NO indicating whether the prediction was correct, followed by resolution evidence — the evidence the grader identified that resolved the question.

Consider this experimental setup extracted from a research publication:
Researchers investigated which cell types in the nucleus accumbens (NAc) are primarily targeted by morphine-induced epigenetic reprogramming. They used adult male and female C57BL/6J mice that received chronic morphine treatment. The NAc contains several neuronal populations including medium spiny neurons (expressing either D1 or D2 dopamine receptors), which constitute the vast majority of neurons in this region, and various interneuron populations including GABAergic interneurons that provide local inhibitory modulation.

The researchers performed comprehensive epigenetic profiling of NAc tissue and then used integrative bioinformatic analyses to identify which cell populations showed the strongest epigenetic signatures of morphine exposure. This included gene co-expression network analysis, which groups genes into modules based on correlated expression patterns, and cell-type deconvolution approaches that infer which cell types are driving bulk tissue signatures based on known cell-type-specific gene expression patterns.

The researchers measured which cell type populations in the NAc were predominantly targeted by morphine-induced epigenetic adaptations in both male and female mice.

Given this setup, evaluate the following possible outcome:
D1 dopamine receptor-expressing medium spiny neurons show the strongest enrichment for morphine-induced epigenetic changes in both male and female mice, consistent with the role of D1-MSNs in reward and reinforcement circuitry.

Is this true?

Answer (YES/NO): NO